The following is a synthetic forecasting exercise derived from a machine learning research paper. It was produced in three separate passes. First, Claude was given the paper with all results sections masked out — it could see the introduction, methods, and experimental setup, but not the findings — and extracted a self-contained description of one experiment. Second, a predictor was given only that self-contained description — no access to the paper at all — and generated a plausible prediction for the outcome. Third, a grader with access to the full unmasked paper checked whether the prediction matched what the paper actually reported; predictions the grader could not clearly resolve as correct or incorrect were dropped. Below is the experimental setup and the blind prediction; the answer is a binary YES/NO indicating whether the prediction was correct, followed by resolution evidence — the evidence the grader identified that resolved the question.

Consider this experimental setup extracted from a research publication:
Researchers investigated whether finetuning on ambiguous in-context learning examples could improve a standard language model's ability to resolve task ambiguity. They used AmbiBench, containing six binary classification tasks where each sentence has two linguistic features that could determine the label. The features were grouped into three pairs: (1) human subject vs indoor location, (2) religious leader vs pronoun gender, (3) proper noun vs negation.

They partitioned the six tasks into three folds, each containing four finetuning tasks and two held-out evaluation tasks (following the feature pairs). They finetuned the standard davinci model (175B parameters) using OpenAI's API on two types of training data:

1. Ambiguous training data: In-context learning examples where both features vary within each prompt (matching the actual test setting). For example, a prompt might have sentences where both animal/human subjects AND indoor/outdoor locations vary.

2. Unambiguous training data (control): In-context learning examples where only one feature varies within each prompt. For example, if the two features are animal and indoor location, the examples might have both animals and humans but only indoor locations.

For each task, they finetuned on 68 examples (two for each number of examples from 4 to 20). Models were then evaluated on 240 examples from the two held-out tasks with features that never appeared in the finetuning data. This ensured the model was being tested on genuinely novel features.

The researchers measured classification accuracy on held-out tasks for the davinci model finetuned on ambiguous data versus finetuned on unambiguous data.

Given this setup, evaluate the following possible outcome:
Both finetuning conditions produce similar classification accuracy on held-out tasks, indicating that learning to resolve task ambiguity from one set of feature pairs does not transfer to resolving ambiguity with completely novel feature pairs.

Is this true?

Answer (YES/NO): NO